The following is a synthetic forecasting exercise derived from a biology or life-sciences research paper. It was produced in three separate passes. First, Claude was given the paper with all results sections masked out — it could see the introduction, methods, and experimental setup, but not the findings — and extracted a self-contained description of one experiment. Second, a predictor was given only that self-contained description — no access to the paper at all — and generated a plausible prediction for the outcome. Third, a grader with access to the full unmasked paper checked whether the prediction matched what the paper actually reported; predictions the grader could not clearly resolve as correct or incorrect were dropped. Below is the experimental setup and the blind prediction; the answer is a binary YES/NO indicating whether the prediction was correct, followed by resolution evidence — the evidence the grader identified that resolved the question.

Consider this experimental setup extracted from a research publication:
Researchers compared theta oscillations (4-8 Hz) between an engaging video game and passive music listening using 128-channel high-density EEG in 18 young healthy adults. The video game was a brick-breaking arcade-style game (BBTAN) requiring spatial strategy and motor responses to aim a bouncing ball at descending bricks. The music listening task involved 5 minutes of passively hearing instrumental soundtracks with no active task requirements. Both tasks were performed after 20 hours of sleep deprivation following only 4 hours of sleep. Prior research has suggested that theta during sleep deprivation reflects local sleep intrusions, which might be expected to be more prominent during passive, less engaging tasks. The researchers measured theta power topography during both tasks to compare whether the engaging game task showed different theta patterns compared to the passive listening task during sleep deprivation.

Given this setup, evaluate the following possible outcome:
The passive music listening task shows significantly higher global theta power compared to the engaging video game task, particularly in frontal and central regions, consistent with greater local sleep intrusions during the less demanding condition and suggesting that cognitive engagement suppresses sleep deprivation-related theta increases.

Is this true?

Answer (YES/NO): NO